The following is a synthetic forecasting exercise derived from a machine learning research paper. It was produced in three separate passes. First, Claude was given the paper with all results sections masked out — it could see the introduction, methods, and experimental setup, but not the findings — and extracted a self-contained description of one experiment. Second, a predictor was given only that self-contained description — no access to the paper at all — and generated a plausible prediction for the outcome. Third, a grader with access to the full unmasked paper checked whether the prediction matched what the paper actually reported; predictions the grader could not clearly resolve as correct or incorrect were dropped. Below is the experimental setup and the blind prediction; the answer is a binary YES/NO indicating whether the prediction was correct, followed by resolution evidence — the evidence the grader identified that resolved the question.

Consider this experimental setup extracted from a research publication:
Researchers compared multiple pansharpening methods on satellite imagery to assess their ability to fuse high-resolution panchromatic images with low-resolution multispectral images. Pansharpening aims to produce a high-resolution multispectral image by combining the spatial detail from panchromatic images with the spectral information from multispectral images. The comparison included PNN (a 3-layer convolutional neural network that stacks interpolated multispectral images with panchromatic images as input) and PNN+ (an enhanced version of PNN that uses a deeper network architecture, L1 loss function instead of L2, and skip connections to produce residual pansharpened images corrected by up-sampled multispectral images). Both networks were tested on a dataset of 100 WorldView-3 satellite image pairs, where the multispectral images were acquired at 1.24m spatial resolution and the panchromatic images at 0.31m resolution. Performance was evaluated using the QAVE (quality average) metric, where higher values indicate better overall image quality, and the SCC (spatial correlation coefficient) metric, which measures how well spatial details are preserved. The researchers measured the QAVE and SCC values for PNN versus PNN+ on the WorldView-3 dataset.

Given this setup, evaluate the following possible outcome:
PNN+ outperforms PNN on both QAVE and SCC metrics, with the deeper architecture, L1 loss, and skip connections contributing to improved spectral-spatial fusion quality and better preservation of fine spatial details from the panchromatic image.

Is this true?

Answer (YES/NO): NO